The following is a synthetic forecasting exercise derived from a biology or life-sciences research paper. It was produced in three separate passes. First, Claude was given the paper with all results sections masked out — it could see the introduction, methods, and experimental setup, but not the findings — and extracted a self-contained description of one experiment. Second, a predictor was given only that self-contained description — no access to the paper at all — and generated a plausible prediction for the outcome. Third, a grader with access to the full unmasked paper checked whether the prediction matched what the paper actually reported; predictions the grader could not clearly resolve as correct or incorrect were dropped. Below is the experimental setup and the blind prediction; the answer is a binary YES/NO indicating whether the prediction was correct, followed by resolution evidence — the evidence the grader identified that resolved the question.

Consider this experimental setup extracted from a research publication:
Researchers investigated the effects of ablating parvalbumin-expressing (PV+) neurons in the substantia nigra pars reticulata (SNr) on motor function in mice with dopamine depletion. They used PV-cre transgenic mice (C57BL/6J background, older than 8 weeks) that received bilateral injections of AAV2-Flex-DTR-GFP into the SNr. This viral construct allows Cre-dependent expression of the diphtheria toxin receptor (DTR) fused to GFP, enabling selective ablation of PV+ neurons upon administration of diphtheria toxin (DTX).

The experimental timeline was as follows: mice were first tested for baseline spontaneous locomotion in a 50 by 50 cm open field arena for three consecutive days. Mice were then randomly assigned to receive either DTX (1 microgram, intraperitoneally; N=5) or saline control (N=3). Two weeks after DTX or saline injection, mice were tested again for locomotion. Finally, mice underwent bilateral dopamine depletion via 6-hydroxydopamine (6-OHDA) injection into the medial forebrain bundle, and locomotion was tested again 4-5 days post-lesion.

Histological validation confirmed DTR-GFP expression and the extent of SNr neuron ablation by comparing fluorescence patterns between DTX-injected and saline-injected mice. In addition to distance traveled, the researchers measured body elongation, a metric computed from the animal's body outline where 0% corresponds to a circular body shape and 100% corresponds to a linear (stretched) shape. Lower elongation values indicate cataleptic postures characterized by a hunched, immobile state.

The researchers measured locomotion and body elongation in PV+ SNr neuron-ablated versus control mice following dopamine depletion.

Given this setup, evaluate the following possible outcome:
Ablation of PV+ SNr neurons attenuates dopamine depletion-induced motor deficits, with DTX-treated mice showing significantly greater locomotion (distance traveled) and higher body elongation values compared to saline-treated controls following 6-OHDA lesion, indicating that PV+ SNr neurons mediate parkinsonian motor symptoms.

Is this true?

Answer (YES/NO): NO